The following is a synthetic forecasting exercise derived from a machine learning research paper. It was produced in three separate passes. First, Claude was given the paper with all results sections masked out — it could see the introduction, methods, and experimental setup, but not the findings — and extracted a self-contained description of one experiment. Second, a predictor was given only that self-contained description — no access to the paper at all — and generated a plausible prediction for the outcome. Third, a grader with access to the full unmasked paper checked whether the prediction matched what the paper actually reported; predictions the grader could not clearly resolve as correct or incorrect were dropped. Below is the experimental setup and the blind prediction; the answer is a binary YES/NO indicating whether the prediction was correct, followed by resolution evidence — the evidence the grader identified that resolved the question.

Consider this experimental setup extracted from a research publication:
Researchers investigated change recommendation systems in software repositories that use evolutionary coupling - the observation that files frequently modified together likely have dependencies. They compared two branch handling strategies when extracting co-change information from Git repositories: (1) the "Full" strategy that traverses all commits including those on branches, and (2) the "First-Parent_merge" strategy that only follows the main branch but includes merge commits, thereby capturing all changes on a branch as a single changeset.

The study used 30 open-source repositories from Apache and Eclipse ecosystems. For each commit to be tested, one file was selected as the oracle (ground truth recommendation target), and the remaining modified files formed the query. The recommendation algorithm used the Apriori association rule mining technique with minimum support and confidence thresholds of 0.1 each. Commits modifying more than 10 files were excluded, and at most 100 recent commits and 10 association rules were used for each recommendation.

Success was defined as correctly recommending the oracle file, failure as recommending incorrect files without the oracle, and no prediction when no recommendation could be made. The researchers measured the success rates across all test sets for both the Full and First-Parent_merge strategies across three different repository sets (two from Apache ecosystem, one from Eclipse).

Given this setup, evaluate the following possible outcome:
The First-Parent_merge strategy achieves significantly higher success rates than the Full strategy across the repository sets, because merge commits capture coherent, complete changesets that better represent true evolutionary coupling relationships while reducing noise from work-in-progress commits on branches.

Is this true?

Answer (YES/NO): NO